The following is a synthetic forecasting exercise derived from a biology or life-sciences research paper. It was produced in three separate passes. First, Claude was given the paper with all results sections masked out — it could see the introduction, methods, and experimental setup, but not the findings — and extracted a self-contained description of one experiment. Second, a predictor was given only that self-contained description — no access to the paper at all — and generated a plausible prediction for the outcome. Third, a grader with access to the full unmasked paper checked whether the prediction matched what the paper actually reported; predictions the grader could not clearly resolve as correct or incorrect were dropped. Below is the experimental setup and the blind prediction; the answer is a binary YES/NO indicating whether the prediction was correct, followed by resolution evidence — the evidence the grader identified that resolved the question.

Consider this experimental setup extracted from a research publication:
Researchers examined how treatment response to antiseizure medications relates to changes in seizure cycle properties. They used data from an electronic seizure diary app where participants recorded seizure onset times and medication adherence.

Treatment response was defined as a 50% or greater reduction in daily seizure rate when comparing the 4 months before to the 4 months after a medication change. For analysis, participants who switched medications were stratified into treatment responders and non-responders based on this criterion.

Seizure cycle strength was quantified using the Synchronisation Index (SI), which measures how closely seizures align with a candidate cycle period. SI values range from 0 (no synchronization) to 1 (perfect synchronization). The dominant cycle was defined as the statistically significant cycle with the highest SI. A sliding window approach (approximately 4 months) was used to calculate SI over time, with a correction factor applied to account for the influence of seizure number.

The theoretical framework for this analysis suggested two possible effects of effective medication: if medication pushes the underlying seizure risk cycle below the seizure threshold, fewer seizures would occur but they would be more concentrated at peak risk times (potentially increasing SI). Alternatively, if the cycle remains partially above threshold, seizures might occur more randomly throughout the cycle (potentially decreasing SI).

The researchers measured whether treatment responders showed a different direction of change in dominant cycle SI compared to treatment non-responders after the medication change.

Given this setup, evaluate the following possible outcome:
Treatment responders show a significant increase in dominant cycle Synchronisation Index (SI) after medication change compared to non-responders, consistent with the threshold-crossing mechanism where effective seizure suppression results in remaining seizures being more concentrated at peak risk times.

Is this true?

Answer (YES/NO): NO